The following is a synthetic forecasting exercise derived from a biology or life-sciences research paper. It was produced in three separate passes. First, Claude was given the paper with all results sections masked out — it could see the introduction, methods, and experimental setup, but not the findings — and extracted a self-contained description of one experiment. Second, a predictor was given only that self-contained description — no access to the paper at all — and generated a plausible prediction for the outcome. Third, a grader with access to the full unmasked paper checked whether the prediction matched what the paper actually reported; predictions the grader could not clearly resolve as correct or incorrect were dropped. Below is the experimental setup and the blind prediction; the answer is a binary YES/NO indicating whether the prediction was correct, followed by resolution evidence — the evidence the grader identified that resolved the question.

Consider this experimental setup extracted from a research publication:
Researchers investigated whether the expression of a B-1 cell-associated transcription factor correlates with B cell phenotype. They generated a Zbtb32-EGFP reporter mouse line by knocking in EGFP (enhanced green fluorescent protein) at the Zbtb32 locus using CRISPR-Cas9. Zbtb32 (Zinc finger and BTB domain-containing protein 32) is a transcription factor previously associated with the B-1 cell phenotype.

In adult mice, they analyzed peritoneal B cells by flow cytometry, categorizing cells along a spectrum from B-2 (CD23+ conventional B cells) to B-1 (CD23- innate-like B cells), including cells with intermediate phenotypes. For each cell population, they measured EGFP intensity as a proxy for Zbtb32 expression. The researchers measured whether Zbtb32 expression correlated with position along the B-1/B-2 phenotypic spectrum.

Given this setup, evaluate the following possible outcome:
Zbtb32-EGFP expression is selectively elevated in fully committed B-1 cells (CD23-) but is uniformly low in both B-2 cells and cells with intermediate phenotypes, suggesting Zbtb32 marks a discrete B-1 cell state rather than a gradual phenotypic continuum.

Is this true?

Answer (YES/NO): NO